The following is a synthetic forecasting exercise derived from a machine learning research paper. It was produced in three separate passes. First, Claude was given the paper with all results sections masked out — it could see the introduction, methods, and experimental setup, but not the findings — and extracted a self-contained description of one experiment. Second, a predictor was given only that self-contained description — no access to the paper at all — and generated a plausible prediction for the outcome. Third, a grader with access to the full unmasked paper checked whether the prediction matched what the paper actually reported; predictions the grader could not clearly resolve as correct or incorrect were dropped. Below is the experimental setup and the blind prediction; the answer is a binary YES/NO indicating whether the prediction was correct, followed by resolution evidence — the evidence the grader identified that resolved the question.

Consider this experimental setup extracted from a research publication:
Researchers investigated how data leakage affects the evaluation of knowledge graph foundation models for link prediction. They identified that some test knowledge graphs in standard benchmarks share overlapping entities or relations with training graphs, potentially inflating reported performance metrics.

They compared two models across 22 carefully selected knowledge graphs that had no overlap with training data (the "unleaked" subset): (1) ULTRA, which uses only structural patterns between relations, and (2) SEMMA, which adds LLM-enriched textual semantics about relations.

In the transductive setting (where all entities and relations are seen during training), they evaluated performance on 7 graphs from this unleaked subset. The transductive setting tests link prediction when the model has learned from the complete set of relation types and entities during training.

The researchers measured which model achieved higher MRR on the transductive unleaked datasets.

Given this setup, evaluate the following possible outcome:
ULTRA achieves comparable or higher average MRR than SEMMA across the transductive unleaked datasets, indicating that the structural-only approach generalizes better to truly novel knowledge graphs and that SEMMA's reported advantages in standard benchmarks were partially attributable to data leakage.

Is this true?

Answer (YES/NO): NO